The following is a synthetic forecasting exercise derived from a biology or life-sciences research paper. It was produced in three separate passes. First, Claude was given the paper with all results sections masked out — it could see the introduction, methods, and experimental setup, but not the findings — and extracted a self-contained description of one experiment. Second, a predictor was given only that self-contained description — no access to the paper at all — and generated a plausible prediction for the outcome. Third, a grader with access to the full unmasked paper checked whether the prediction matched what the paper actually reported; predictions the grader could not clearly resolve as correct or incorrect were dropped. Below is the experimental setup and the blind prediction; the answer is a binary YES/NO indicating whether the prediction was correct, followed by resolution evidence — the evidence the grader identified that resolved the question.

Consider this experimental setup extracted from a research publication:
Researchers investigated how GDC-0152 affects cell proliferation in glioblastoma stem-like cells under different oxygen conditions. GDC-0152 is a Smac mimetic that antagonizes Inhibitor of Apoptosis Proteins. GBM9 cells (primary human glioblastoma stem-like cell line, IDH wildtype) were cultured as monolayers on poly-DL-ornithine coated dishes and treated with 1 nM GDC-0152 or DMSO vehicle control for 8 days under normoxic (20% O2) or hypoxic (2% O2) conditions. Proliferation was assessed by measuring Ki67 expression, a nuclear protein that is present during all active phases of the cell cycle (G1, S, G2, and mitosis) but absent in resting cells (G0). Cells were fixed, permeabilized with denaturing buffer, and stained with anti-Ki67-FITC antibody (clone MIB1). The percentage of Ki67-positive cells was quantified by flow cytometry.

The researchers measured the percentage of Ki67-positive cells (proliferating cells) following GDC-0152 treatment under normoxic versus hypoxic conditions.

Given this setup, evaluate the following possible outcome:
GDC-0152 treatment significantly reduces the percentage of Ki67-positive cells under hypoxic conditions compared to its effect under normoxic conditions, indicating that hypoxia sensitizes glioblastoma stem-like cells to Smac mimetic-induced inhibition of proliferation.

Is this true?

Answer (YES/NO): YES